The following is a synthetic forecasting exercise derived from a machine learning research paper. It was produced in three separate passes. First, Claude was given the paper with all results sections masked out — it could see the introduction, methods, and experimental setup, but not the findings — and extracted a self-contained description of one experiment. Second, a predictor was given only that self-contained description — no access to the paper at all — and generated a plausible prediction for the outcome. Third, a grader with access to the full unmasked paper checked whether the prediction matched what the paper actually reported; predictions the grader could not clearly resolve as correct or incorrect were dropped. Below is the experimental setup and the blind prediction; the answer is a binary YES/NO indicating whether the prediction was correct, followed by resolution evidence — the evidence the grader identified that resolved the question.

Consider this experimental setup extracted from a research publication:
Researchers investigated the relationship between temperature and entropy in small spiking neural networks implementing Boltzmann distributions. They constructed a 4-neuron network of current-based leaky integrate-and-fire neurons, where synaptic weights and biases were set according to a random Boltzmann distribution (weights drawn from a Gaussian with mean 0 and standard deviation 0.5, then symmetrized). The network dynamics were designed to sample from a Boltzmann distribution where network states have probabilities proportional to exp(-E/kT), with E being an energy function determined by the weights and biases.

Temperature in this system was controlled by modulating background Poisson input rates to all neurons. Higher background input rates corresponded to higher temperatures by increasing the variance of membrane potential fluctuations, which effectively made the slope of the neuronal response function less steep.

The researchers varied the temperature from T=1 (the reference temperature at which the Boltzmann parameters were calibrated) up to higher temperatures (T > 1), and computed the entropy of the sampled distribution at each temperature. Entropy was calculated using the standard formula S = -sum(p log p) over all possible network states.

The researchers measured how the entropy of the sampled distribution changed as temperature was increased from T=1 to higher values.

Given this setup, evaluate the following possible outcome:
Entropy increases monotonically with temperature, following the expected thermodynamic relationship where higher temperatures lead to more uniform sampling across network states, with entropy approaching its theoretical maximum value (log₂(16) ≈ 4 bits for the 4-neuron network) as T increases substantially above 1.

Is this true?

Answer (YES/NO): YES